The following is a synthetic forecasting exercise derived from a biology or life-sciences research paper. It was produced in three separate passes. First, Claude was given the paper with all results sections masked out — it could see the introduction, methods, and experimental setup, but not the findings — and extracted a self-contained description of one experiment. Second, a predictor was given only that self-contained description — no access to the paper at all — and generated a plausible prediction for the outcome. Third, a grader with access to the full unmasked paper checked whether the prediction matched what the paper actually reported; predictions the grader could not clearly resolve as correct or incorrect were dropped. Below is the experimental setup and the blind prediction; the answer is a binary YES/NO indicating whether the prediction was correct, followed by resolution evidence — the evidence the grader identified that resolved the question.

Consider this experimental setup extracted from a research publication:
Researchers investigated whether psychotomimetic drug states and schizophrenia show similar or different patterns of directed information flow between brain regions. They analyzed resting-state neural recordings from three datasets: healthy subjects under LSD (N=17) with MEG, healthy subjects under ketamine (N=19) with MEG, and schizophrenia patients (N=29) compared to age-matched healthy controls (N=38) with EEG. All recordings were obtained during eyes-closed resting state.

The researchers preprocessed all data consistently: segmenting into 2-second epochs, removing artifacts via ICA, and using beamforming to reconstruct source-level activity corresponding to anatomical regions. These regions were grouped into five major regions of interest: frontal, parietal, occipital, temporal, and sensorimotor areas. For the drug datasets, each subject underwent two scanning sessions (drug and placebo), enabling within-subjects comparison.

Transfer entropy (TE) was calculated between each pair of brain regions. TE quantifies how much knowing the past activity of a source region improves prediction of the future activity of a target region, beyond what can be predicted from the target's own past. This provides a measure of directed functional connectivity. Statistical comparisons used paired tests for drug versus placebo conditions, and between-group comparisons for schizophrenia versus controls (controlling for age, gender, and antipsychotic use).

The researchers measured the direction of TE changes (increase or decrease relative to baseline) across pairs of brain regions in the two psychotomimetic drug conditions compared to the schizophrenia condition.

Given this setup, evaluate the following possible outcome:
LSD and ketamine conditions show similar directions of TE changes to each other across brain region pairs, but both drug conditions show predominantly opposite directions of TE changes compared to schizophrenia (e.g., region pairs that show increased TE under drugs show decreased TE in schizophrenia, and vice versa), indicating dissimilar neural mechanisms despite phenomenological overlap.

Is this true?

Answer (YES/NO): YES